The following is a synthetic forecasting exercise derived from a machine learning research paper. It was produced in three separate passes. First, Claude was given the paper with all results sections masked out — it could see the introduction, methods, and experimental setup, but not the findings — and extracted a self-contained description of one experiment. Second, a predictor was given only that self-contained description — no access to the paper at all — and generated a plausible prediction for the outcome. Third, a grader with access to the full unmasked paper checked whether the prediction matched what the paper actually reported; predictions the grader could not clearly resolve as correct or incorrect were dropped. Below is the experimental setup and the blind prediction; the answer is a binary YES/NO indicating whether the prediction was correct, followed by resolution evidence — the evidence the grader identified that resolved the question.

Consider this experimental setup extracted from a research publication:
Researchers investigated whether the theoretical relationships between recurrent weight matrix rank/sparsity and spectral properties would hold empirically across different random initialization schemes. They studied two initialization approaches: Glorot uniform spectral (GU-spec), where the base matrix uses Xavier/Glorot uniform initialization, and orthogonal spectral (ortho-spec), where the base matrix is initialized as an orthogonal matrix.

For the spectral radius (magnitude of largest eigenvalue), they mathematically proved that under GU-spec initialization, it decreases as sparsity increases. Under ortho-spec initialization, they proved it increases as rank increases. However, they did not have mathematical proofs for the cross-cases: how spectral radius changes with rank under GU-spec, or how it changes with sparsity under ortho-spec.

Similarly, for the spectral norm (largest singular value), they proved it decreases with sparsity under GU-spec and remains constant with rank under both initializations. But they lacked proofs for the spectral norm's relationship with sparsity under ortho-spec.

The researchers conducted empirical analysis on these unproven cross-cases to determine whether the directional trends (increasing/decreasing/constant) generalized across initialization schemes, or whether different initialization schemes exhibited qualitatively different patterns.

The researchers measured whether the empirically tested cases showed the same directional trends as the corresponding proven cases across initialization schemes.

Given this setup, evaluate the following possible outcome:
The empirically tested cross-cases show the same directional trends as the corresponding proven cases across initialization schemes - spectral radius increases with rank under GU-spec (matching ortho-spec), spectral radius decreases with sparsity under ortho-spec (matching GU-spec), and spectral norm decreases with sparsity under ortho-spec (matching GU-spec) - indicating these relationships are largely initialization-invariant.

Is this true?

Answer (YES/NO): YES